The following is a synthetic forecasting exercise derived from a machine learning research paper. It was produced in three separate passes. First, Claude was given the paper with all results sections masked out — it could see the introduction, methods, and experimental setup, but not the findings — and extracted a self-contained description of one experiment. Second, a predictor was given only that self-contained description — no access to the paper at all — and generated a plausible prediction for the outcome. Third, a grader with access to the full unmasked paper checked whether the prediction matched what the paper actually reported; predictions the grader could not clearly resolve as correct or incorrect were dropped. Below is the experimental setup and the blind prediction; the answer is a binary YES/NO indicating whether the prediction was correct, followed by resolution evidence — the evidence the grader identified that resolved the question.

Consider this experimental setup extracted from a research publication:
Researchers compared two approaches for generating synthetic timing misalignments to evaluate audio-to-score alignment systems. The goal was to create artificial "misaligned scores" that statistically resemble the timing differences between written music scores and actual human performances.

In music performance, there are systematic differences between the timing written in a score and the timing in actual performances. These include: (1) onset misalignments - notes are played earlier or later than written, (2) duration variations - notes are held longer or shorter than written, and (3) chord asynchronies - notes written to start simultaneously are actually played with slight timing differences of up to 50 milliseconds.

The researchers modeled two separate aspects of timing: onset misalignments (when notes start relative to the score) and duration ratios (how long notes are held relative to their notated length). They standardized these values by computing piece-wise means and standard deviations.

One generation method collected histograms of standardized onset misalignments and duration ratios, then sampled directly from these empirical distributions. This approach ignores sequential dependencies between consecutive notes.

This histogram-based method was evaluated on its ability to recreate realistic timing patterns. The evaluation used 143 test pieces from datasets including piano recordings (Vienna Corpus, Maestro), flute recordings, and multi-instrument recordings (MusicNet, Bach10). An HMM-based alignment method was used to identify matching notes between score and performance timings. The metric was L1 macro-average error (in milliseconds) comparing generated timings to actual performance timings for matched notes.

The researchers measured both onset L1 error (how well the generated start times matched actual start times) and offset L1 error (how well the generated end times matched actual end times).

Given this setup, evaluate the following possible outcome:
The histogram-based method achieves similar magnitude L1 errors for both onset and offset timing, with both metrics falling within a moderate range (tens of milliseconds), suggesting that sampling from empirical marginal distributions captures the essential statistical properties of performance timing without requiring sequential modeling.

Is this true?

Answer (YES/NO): NO